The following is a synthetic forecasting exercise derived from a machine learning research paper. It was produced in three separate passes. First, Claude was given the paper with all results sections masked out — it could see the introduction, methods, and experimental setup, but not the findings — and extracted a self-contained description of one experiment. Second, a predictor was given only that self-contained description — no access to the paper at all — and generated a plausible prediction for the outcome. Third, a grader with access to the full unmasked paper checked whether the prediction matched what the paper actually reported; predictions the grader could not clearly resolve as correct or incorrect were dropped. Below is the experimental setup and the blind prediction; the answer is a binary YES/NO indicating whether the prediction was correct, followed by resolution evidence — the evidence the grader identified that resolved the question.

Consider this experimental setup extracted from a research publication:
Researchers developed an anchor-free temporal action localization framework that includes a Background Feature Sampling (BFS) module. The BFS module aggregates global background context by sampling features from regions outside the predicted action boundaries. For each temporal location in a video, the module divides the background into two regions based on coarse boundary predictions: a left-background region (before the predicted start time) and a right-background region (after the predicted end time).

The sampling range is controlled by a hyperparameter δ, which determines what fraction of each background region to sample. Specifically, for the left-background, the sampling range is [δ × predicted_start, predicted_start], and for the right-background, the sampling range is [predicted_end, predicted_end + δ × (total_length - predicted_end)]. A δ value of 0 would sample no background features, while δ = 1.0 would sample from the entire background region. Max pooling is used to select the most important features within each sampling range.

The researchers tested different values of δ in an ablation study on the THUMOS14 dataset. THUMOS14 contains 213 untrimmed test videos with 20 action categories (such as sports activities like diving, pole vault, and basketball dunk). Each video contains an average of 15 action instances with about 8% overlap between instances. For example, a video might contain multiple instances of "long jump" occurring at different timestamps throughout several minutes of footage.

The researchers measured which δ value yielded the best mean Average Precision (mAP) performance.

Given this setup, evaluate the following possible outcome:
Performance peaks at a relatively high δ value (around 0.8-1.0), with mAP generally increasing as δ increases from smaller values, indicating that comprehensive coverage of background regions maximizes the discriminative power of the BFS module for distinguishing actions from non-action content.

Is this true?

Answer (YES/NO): NO